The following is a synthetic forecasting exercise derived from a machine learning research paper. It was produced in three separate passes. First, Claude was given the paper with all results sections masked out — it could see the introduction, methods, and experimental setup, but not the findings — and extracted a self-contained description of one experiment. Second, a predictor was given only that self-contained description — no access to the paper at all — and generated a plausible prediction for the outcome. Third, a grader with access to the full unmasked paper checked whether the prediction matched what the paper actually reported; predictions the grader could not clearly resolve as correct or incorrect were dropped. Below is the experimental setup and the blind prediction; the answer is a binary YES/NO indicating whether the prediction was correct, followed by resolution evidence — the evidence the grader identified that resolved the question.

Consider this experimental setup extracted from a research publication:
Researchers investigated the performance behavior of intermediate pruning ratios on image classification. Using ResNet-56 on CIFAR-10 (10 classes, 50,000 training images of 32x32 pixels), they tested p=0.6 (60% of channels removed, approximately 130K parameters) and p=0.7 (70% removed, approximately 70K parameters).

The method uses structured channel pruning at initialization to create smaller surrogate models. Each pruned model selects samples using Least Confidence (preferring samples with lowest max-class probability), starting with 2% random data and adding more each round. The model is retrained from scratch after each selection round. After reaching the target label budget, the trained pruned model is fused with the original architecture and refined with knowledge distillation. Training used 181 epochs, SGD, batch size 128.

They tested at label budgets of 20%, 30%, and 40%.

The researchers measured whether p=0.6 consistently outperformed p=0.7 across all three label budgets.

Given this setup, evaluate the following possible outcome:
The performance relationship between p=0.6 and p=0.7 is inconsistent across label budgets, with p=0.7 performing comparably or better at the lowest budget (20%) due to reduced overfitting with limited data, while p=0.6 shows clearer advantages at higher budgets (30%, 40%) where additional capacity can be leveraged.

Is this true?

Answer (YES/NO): YES